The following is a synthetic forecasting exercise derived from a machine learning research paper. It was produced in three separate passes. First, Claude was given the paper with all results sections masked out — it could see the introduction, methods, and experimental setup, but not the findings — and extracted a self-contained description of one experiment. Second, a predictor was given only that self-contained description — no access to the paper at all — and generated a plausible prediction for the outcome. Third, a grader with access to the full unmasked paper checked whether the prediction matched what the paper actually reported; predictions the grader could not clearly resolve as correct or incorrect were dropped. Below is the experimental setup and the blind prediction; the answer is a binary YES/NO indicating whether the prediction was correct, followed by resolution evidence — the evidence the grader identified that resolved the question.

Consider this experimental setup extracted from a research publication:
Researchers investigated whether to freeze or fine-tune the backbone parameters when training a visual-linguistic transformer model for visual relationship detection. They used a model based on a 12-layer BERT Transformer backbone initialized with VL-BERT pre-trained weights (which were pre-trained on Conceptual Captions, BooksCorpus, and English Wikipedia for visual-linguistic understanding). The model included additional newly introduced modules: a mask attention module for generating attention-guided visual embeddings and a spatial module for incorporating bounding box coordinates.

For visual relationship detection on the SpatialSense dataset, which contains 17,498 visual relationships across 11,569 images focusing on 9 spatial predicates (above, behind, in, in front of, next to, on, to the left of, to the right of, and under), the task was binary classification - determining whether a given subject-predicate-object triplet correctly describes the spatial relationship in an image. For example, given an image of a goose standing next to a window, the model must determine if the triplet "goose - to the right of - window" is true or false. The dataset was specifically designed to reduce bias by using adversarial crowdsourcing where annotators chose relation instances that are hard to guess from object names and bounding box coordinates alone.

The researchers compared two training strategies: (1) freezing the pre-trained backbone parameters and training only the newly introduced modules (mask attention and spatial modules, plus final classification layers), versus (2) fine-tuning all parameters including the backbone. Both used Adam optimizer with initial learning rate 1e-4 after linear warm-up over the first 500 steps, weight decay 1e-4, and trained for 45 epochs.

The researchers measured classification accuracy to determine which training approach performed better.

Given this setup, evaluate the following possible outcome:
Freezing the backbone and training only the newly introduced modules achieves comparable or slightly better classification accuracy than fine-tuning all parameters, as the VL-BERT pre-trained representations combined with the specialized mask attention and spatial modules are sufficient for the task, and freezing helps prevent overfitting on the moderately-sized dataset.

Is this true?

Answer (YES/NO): YES